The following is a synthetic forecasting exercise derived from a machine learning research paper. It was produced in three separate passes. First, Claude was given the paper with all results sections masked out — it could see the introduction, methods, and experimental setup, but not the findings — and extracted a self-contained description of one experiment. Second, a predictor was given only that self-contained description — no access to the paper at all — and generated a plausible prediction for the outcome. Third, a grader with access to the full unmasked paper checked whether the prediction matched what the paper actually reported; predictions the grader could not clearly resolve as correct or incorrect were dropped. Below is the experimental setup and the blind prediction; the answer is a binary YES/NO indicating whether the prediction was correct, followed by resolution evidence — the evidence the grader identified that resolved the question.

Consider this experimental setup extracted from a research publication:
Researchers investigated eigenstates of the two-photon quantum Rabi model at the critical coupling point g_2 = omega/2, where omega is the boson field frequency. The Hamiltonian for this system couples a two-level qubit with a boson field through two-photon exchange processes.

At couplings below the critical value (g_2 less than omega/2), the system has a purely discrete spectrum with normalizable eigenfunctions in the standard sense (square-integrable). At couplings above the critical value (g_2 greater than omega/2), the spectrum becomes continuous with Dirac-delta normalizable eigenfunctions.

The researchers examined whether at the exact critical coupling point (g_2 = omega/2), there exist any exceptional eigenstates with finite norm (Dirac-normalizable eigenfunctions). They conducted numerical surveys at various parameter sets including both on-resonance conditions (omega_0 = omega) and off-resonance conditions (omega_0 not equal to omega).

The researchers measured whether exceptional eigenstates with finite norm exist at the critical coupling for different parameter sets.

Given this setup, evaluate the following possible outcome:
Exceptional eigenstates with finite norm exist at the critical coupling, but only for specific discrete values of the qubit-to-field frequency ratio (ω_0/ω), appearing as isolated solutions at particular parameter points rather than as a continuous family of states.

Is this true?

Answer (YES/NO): NO